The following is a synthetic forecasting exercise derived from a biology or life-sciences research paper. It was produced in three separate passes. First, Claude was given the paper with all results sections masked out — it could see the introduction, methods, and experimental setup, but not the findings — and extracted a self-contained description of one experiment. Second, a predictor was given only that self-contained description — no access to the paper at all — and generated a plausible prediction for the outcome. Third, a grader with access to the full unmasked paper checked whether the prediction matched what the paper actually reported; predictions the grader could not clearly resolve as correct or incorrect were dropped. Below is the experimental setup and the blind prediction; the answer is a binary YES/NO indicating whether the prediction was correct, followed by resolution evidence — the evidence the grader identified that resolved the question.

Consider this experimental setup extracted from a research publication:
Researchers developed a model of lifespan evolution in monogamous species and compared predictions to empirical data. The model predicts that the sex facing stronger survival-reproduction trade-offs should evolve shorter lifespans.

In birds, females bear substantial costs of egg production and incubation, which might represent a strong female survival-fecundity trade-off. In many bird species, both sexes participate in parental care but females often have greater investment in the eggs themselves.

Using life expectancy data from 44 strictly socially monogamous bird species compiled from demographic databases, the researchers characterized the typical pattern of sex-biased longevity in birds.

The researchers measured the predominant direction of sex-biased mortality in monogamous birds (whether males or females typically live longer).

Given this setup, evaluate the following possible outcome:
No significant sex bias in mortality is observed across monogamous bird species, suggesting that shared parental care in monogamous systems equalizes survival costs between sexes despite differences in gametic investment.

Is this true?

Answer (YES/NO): NO